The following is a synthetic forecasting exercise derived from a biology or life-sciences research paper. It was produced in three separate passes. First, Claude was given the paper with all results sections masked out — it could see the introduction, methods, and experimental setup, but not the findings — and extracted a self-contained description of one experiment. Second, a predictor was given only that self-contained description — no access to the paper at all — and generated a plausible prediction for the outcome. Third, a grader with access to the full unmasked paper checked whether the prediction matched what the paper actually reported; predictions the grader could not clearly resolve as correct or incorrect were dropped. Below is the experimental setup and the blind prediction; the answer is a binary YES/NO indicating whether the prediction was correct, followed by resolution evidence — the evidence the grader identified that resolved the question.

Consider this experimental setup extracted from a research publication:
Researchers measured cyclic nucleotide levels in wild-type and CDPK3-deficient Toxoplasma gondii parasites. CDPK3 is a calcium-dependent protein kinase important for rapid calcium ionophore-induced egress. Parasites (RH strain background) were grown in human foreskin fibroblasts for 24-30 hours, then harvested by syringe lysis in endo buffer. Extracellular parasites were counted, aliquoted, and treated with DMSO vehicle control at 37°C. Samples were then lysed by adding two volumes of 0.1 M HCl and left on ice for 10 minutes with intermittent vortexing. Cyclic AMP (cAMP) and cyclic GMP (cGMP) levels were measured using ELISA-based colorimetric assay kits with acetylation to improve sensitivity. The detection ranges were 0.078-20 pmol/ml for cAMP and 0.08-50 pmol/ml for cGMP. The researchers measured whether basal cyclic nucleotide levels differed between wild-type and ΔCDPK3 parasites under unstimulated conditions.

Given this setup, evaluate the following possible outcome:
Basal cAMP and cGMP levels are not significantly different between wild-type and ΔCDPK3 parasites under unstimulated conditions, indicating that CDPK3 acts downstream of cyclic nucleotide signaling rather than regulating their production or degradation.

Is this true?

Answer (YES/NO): NO